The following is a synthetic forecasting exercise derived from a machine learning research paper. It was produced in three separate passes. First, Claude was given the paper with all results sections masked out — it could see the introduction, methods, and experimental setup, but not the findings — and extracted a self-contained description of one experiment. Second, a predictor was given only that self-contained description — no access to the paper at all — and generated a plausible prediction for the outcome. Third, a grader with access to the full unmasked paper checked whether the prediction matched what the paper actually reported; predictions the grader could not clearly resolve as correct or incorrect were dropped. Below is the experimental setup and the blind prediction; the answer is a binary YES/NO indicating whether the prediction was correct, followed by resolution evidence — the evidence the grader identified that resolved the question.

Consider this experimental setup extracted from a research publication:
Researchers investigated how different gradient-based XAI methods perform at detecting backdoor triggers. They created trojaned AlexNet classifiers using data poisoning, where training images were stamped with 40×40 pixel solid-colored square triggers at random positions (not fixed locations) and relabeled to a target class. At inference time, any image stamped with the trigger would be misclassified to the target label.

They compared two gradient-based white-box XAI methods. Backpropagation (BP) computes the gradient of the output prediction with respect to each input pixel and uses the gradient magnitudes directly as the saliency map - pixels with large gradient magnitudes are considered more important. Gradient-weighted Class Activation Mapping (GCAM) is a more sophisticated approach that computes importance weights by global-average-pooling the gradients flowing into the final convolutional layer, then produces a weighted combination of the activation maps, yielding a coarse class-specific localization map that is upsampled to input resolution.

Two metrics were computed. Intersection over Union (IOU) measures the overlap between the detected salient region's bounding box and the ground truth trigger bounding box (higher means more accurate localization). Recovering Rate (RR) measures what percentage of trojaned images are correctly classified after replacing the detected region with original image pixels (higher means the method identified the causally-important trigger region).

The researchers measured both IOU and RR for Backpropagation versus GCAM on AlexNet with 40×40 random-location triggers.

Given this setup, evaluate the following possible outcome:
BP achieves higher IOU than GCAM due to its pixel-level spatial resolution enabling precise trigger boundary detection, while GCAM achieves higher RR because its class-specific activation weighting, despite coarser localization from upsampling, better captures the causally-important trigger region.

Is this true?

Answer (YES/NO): NO